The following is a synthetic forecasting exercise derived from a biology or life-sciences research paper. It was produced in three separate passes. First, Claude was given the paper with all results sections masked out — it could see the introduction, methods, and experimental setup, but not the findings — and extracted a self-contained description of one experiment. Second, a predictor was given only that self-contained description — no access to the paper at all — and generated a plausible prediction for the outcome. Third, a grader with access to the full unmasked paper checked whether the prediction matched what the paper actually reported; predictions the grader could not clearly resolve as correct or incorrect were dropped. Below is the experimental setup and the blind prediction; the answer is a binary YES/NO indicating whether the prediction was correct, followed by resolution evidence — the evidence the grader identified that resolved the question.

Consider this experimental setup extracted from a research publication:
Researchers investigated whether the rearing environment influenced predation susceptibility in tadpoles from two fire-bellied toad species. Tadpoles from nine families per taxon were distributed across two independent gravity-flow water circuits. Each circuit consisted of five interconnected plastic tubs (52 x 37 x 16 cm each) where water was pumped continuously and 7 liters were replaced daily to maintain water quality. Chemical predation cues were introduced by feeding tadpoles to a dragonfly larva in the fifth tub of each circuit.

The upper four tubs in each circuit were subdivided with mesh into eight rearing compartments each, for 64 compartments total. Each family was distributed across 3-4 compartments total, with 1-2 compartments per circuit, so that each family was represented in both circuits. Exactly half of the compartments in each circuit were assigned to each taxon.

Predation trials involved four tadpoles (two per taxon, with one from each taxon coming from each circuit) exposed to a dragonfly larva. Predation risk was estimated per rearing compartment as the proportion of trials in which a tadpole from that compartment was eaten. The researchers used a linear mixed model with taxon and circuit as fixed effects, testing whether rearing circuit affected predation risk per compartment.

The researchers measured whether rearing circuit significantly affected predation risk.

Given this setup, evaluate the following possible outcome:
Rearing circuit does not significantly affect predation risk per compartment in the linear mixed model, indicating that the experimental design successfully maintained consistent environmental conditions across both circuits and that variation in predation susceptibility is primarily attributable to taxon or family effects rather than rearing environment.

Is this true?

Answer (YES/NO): NO